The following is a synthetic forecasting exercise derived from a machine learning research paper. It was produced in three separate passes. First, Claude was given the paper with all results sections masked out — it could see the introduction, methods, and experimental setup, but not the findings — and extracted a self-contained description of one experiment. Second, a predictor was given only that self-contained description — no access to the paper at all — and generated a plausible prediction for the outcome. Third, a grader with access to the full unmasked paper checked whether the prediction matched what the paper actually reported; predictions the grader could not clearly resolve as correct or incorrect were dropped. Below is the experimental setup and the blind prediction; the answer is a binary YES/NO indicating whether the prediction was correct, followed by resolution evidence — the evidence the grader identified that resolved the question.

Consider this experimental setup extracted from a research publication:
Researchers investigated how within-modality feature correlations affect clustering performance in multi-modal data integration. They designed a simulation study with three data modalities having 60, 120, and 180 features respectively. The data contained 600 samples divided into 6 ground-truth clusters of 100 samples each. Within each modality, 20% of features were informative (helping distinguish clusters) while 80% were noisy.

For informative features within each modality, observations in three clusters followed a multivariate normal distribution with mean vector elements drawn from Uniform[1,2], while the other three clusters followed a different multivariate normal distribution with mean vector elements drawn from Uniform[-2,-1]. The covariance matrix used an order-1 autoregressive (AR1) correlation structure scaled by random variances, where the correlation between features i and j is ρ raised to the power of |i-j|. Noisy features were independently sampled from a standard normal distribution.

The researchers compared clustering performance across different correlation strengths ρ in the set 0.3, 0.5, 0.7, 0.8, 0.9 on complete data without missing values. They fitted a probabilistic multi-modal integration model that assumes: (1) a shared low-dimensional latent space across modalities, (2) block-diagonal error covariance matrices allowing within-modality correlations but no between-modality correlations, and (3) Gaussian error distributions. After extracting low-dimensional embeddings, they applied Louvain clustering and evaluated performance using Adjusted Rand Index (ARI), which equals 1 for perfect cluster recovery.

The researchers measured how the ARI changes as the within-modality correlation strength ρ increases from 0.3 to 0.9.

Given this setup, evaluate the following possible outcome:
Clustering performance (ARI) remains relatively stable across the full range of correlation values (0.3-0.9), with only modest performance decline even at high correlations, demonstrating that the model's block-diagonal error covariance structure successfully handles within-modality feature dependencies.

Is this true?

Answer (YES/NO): NO